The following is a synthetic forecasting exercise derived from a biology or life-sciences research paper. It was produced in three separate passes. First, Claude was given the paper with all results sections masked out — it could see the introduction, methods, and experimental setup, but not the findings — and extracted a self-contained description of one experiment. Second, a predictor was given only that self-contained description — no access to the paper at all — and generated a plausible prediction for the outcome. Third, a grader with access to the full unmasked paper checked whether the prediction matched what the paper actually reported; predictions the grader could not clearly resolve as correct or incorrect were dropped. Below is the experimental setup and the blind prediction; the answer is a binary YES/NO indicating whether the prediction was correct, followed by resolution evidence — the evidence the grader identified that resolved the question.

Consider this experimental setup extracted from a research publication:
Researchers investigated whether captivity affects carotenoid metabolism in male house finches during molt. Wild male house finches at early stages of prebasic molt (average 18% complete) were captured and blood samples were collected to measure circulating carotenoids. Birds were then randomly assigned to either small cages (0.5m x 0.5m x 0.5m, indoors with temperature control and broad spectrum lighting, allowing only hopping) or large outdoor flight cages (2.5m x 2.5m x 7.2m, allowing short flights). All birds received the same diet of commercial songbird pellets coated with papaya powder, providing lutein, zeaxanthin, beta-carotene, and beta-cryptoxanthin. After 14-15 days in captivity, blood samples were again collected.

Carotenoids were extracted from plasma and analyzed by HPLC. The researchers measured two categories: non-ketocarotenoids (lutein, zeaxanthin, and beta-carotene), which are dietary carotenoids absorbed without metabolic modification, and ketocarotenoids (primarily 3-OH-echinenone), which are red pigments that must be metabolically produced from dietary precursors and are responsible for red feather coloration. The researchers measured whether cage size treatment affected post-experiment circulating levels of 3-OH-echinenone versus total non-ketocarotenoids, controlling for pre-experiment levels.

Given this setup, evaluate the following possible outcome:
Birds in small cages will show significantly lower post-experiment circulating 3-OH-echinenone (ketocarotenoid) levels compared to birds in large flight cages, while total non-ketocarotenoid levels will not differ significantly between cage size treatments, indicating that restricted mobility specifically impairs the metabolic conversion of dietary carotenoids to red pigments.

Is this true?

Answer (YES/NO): NO